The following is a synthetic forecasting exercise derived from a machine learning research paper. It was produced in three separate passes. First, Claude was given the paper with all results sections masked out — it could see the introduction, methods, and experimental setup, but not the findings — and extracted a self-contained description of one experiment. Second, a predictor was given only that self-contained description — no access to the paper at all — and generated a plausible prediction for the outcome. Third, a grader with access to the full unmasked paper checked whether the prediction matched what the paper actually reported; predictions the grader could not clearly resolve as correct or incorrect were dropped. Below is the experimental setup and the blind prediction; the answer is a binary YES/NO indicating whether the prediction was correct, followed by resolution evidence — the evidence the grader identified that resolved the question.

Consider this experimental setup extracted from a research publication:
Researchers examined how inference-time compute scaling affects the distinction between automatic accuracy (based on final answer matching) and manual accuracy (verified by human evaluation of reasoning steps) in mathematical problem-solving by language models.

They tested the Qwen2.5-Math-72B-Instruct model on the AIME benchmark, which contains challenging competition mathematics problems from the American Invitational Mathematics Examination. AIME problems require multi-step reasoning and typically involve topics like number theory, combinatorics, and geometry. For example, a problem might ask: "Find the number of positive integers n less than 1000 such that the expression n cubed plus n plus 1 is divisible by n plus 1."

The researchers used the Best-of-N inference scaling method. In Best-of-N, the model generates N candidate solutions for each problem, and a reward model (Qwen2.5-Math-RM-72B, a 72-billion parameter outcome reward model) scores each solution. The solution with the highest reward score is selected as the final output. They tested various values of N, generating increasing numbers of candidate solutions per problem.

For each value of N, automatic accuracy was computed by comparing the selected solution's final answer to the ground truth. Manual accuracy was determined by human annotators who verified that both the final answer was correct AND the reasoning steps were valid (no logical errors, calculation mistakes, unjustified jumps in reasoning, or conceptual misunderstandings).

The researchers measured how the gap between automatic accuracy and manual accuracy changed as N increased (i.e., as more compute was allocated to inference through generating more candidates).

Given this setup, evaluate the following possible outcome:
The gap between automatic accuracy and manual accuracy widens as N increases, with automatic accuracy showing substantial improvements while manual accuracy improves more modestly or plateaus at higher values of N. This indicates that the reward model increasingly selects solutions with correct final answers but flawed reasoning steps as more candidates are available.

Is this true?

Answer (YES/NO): NO